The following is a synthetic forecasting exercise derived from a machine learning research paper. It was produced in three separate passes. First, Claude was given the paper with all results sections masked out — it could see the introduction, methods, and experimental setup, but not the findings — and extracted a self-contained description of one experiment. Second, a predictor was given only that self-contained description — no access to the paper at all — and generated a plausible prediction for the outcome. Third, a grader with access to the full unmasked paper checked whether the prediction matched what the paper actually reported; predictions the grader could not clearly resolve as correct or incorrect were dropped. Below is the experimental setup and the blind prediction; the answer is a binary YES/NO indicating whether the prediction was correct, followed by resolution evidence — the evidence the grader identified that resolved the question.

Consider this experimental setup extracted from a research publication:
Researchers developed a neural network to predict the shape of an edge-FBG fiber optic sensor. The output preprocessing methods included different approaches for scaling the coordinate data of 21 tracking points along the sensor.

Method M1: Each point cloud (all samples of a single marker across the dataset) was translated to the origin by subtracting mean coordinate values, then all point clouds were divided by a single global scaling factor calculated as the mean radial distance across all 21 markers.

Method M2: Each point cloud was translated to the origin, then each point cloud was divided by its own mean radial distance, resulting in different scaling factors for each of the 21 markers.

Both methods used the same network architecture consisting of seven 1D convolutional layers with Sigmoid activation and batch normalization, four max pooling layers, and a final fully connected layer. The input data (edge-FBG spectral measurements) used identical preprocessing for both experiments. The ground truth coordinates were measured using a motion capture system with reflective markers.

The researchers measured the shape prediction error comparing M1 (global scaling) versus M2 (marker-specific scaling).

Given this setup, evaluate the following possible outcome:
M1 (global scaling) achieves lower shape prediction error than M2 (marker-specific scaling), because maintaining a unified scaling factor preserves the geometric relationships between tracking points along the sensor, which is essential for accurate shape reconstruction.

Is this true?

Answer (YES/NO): YES